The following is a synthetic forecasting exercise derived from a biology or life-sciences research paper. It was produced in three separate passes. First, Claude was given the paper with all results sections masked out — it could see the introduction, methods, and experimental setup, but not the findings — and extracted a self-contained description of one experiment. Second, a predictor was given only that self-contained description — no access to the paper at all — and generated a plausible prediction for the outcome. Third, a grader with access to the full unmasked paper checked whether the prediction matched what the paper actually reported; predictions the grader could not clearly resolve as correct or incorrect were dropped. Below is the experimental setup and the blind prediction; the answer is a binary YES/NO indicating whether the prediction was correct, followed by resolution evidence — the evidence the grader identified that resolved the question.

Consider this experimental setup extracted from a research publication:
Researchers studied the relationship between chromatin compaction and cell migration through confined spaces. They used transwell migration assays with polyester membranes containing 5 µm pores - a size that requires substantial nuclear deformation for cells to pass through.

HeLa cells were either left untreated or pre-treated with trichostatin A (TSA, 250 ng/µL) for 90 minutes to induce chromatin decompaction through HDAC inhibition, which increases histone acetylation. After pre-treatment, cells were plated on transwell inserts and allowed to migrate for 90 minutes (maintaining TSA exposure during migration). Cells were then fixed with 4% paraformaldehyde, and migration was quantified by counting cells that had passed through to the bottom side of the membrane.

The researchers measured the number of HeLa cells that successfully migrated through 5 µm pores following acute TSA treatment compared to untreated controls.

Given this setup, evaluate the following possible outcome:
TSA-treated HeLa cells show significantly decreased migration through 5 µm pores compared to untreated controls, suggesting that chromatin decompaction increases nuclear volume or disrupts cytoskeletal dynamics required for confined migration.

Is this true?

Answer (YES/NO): YES